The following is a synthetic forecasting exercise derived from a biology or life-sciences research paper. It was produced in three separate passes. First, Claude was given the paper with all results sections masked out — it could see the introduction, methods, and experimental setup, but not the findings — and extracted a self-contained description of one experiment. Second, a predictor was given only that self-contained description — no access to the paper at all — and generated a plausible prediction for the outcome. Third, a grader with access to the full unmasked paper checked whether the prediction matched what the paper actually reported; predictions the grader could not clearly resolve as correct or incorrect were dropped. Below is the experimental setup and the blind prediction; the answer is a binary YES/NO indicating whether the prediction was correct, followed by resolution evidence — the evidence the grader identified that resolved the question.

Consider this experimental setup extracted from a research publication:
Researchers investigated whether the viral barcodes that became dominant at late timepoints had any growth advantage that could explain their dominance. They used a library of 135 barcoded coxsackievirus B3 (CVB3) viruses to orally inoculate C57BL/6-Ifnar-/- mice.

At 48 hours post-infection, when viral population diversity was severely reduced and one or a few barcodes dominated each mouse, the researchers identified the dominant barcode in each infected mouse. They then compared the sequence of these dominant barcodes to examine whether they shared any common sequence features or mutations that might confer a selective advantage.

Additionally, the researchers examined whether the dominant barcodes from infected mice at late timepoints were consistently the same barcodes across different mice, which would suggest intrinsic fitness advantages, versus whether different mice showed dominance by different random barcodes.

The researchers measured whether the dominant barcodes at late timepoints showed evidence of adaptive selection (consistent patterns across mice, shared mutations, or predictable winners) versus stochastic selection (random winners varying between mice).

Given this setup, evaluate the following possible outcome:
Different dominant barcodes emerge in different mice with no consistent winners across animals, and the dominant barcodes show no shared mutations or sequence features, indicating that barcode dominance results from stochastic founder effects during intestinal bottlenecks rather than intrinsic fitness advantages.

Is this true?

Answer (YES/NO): NO